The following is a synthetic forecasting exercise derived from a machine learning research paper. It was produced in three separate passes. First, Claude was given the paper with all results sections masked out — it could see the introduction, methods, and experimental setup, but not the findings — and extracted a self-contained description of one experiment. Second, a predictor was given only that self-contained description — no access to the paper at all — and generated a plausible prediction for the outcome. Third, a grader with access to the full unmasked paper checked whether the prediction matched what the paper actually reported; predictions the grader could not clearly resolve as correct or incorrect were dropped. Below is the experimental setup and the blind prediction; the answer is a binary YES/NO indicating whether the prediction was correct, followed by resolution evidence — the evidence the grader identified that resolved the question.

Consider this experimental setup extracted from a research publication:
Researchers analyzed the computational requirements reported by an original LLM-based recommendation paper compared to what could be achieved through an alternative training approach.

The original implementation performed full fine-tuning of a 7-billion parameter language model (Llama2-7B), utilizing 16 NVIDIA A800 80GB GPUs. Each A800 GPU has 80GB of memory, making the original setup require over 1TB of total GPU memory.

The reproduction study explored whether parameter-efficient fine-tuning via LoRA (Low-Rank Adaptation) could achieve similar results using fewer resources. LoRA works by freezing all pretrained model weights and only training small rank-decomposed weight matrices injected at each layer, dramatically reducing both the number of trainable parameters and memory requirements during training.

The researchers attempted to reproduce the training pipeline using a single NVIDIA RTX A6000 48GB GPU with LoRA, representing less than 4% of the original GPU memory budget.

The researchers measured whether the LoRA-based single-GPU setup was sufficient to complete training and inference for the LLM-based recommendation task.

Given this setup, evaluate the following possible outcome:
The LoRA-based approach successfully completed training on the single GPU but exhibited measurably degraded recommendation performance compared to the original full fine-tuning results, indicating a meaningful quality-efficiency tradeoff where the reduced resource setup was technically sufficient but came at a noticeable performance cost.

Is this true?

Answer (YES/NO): NO